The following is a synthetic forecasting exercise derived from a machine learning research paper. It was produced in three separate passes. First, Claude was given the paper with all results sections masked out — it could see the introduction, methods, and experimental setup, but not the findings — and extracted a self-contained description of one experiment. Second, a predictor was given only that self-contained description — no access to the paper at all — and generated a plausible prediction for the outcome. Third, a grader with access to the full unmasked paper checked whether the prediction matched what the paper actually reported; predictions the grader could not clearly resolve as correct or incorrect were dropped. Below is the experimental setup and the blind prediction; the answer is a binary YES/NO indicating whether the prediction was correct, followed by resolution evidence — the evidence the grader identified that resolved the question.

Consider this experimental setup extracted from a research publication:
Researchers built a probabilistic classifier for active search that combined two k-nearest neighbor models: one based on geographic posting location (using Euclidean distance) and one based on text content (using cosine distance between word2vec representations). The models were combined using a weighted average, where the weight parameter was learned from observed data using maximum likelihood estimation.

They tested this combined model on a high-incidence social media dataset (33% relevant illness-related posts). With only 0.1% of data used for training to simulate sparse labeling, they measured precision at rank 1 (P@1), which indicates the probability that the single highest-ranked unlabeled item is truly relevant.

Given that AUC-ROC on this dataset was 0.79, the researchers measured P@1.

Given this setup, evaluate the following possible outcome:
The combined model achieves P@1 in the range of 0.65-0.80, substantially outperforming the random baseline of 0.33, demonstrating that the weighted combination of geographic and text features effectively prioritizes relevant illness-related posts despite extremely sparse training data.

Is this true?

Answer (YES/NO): NO